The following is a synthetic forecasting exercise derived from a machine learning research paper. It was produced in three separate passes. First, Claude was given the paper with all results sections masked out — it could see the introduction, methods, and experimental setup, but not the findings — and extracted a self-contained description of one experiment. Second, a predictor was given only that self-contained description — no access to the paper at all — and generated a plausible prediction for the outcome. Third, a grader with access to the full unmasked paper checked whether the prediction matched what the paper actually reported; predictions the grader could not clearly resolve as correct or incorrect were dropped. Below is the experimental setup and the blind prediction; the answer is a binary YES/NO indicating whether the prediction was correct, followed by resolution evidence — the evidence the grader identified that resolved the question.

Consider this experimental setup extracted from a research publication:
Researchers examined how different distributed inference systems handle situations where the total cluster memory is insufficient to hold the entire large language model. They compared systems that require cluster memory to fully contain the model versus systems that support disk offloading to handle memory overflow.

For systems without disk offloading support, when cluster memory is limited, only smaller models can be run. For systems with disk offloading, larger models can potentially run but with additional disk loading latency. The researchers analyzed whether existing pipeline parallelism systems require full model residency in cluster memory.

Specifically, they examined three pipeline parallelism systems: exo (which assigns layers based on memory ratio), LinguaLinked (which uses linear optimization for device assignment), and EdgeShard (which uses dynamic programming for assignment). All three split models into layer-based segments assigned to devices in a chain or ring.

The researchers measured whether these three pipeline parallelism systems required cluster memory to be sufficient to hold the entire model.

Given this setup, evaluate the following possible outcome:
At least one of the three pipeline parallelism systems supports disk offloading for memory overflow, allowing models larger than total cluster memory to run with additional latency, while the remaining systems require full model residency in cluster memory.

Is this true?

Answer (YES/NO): NO